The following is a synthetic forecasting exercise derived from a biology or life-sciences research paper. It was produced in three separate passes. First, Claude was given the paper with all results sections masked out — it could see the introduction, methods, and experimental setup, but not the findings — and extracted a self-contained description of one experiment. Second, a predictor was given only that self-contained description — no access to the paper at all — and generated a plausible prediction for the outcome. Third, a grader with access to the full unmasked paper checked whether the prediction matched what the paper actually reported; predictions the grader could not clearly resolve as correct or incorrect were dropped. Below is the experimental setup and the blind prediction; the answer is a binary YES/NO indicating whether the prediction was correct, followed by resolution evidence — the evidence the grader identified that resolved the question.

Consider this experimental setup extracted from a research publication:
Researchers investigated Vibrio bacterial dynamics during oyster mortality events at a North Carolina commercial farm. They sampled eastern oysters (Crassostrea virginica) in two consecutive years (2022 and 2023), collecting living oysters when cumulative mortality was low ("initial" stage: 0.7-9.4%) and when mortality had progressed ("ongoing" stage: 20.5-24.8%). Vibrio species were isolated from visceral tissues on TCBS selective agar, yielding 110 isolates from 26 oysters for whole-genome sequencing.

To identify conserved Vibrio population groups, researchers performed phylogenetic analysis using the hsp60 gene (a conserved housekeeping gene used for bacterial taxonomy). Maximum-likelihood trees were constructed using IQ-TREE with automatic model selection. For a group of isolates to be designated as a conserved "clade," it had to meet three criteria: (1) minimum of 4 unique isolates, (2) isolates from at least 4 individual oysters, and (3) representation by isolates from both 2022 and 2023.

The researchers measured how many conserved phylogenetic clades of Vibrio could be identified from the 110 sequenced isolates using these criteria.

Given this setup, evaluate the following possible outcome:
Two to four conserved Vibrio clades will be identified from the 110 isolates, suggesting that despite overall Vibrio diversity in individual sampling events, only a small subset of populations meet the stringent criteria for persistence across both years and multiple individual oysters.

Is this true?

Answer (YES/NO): NO